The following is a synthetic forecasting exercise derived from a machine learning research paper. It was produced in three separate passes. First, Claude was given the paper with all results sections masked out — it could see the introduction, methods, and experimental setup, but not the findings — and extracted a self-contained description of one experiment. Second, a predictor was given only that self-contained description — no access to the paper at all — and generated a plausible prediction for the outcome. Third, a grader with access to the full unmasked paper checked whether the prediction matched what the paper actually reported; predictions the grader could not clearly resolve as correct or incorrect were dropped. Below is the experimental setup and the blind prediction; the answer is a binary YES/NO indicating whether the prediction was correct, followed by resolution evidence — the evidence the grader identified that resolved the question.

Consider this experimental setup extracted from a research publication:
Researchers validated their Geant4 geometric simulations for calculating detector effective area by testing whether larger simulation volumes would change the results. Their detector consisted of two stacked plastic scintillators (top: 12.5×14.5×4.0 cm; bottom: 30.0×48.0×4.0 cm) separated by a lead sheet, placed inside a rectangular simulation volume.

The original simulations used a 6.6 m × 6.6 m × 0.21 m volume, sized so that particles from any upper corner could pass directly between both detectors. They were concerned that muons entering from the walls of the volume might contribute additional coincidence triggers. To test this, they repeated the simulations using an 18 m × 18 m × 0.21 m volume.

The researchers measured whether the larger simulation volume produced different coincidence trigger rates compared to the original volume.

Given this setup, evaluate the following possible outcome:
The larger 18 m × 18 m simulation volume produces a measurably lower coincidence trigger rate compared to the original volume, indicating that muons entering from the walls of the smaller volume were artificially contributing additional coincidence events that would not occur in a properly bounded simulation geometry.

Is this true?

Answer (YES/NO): NO